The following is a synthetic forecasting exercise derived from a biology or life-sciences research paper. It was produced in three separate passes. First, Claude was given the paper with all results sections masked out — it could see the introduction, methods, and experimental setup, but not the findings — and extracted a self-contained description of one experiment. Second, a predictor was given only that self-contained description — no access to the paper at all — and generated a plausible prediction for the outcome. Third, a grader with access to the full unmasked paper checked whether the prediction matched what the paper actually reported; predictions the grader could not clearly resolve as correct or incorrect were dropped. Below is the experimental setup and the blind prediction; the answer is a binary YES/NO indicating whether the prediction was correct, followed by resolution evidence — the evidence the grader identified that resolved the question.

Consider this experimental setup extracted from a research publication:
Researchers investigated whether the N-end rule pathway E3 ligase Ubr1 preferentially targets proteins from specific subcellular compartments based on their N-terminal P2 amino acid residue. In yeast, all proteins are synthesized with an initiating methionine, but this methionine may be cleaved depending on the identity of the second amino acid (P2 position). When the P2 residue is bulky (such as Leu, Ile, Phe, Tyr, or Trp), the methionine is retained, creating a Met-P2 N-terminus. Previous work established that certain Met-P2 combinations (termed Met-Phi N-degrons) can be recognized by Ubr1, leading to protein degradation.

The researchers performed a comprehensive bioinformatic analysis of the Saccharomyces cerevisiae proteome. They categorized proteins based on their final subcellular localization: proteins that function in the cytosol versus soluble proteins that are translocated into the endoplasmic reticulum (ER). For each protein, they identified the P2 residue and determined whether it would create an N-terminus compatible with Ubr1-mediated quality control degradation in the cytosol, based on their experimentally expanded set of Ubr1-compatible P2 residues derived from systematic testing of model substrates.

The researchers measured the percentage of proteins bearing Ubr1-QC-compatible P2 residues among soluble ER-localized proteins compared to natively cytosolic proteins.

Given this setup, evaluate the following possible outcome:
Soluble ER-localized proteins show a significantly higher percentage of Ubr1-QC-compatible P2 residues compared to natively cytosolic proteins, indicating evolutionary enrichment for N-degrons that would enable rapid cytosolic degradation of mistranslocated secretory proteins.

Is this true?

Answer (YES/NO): YES